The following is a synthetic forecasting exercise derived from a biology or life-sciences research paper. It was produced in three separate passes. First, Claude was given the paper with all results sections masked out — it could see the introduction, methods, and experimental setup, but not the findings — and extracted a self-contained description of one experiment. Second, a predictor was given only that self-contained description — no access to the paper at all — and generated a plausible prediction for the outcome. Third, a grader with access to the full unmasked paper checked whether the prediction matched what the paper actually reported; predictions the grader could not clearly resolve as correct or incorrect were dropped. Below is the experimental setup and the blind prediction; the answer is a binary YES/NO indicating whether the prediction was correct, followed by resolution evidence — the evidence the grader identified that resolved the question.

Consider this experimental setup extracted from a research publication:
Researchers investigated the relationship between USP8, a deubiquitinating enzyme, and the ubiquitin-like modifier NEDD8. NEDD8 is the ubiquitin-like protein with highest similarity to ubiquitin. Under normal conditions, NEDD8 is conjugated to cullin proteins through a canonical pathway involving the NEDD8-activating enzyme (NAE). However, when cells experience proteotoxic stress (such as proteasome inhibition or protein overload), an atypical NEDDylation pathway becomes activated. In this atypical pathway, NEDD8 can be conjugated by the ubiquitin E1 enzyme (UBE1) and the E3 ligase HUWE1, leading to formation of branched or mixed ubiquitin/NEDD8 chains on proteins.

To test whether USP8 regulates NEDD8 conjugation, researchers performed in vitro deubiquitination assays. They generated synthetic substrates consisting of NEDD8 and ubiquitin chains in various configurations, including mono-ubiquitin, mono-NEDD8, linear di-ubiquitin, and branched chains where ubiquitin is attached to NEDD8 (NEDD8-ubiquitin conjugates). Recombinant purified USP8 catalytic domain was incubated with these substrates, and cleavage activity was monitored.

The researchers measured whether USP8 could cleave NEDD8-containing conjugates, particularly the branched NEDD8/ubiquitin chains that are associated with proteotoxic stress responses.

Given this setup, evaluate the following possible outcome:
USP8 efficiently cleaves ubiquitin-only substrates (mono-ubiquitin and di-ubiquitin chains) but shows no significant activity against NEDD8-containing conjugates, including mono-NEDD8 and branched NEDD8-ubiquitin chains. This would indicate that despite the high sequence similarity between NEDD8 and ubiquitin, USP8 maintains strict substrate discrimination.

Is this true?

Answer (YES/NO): NO